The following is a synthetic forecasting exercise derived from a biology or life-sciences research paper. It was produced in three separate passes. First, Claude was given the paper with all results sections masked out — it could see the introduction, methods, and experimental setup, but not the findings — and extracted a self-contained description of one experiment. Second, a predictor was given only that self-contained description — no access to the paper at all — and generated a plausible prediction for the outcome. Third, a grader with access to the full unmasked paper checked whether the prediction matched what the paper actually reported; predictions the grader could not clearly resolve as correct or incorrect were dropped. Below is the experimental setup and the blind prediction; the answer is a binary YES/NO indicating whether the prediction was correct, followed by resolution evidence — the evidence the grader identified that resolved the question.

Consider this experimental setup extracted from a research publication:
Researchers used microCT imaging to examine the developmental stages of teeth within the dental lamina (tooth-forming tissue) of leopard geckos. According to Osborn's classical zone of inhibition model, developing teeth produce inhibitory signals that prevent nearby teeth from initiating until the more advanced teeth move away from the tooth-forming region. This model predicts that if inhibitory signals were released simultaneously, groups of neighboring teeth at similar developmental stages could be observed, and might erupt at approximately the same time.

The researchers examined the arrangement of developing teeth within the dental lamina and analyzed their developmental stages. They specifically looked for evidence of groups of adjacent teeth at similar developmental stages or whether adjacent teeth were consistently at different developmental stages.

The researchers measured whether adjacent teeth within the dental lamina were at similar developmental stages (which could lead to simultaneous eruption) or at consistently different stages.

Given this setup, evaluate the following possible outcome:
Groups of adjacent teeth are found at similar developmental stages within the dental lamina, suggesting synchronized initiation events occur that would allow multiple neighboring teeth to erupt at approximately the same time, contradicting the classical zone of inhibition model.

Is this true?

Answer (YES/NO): NO